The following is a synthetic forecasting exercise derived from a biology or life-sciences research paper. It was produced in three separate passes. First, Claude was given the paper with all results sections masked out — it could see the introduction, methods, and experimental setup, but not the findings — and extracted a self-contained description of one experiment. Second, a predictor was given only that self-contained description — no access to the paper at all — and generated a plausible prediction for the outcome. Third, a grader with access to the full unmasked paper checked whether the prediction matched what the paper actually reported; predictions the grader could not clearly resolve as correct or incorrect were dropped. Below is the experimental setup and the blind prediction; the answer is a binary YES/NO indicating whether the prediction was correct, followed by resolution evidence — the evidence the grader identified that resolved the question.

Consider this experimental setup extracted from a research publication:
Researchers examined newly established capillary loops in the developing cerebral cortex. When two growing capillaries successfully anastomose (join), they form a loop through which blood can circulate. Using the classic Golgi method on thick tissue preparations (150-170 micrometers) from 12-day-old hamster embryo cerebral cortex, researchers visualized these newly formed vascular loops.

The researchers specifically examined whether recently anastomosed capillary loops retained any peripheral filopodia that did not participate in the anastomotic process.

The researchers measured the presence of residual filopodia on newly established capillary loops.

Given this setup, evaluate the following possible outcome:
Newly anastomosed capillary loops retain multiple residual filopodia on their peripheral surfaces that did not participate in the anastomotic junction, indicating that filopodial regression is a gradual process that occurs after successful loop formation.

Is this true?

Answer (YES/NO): YES